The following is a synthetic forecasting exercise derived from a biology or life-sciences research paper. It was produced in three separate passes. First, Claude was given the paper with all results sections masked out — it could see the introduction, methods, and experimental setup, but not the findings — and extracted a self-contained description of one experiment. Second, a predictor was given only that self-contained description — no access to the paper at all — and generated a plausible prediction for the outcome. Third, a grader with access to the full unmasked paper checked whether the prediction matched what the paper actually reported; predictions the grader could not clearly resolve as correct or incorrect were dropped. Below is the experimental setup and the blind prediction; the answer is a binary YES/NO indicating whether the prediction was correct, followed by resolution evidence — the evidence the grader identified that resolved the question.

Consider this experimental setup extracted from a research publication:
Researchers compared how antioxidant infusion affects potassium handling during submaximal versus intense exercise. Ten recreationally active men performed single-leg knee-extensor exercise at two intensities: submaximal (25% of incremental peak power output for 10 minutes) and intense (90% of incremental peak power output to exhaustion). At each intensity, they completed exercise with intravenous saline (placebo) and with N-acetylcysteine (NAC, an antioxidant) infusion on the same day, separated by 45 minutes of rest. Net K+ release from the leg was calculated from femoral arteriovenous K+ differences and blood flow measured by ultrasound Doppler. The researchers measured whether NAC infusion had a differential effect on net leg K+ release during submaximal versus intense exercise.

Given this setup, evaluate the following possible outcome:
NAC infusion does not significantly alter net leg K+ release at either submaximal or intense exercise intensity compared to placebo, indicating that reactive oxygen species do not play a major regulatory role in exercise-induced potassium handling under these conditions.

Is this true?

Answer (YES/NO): NO